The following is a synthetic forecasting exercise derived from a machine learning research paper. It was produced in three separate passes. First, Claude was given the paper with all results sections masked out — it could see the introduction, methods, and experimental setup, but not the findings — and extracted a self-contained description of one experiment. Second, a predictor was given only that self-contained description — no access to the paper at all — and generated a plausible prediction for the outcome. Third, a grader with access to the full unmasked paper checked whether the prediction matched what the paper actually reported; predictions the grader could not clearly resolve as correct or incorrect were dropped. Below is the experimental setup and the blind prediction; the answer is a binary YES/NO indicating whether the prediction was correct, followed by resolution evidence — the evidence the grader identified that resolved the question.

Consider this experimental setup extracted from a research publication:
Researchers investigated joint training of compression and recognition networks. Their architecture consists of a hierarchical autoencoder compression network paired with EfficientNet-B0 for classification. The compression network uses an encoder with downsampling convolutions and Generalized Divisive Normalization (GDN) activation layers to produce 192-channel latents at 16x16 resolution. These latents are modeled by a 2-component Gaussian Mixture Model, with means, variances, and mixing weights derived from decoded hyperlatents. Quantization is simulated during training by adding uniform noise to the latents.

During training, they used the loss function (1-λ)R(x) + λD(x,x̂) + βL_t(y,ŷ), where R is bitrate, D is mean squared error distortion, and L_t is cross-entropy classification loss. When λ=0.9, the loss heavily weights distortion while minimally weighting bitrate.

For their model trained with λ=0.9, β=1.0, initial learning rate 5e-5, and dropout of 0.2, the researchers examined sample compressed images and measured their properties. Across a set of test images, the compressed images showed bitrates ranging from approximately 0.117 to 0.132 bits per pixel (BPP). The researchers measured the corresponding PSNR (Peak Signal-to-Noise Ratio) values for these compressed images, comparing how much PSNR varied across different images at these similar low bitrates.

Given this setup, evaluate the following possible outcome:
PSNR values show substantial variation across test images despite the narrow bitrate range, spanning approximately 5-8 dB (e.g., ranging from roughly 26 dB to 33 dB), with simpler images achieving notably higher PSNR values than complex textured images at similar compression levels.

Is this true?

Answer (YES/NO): NO